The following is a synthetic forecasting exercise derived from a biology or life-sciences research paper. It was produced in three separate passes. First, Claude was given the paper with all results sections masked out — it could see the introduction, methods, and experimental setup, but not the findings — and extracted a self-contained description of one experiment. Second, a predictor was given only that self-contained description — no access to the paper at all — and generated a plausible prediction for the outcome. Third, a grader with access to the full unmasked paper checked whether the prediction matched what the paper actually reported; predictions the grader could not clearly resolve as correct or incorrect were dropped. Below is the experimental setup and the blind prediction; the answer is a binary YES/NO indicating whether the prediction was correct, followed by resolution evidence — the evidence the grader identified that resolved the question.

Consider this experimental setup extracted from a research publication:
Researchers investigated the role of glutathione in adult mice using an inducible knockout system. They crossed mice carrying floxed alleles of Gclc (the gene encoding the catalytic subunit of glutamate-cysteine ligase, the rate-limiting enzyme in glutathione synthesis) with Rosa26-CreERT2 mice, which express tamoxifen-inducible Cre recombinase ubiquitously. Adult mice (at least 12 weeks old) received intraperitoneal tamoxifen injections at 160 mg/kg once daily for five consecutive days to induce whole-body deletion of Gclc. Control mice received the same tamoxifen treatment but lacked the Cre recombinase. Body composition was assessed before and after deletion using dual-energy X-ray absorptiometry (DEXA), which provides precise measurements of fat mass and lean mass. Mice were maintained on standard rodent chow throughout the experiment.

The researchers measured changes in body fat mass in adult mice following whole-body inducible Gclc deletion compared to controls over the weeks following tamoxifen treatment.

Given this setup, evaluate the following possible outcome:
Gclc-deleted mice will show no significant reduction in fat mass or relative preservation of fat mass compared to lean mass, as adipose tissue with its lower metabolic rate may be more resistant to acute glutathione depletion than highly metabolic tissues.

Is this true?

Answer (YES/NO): NO